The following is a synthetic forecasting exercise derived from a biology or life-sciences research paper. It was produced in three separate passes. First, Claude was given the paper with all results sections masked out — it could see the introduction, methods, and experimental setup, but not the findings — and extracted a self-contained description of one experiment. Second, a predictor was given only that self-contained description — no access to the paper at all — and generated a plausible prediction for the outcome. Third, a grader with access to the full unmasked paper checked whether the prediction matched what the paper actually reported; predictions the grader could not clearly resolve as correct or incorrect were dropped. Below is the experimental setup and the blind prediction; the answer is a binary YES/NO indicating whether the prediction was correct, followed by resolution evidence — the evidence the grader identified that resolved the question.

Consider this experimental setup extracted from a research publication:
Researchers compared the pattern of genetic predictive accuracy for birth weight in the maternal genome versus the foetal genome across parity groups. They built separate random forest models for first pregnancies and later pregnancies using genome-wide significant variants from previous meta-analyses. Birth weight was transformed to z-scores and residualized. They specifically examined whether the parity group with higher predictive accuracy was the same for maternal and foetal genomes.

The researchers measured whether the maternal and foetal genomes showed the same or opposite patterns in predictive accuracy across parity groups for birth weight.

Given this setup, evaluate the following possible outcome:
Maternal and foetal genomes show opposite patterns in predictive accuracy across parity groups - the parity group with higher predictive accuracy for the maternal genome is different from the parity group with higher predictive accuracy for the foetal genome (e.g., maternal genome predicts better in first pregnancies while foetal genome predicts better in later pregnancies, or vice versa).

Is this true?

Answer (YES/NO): YES